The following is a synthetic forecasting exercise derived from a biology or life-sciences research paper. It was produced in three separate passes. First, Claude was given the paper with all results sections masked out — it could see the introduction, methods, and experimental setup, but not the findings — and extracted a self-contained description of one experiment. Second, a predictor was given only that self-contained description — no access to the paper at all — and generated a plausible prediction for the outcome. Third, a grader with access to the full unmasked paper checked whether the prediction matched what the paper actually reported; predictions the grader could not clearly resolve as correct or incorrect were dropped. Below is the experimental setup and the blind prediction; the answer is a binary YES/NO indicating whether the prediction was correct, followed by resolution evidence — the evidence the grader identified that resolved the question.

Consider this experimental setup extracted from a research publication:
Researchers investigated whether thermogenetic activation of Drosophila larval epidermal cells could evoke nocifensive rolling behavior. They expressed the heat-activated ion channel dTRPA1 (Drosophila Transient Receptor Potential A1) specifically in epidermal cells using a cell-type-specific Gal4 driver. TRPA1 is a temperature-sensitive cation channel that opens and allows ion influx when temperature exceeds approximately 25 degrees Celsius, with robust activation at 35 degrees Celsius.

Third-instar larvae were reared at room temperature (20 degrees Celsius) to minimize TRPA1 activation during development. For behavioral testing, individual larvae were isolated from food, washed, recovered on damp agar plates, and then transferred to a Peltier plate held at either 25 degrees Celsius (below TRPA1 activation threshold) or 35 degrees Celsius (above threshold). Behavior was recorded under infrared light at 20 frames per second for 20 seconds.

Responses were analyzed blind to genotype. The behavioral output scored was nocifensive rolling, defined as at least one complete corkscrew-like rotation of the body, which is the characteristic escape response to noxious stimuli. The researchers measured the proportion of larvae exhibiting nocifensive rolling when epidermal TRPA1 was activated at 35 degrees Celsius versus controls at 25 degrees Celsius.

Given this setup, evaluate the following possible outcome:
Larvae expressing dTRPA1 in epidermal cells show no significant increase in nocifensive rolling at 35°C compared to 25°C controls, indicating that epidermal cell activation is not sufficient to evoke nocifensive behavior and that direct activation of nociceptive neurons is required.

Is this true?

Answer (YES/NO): NO